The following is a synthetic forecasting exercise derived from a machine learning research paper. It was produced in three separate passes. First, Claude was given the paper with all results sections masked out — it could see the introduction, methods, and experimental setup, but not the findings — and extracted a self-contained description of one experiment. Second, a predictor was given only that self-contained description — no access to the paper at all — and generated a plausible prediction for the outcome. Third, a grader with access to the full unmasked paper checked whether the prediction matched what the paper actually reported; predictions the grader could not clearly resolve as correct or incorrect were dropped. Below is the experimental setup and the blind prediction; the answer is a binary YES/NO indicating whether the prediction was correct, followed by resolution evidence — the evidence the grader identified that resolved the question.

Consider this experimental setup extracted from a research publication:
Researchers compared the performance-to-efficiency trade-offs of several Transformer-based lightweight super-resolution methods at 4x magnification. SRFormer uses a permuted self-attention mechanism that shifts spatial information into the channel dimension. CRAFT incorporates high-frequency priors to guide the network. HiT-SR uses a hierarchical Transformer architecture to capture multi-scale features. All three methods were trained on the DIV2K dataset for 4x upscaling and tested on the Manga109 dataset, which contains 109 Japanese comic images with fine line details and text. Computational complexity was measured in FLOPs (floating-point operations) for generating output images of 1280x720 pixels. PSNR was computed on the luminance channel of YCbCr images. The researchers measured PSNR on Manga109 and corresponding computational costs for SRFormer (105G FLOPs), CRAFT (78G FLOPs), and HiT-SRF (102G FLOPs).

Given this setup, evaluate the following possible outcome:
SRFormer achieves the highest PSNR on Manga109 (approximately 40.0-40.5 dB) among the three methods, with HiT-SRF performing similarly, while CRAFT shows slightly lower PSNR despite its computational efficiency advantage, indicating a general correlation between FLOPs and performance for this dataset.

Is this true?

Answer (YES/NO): NO